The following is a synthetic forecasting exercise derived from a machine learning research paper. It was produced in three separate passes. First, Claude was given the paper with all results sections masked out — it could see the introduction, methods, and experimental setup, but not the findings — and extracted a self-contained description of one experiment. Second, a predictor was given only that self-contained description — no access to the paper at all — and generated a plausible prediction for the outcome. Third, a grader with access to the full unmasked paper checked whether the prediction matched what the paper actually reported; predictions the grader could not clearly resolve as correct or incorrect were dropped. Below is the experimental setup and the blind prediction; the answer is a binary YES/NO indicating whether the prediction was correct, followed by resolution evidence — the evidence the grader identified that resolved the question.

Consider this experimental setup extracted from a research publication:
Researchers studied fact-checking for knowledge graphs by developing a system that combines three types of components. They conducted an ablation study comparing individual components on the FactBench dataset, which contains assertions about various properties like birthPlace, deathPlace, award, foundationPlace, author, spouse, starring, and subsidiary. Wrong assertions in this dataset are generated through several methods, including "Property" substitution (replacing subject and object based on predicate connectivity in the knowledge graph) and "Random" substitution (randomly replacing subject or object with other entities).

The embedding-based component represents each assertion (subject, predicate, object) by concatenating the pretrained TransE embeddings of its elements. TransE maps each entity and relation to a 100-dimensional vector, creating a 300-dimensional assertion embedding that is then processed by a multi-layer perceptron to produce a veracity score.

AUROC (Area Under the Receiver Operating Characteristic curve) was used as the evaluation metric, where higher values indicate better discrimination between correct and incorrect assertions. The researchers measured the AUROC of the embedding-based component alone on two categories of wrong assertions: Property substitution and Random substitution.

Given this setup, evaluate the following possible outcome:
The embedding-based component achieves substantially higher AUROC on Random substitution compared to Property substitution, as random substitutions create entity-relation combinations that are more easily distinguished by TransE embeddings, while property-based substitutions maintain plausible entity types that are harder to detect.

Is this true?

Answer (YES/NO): NO